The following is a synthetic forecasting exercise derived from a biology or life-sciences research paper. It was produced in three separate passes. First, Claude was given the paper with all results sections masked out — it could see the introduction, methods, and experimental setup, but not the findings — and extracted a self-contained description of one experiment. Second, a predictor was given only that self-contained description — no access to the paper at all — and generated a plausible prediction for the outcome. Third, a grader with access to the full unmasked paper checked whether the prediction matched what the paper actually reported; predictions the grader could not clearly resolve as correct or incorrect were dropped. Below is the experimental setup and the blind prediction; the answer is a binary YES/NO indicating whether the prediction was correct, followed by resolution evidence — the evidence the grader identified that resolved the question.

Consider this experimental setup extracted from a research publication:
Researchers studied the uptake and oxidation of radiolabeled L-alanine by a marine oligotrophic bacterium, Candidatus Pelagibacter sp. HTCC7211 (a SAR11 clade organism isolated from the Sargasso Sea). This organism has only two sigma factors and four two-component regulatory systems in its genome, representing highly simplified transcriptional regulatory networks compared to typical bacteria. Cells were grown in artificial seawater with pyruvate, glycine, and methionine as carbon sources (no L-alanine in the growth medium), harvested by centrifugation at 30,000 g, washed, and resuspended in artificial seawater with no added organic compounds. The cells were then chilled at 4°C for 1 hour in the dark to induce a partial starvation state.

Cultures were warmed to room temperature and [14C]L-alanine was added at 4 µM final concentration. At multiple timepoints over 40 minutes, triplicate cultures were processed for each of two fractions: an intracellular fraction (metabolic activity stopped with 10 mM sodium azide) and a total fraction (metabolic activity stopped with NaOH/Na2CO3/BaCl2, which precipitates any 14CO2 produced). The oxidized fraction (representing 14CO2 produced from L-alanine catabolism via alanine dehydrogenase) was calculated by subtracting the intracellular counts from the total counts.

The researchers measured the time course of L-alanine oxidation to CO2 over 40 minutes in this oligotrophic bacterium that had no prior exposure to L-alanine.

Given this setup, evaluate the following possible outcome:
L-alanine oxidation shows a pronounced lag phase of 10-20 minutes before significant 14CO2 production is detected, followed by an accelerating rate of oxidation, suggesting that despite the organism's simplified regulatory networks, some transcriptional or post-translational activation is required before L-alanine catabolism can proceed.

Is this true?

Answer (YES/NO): NO